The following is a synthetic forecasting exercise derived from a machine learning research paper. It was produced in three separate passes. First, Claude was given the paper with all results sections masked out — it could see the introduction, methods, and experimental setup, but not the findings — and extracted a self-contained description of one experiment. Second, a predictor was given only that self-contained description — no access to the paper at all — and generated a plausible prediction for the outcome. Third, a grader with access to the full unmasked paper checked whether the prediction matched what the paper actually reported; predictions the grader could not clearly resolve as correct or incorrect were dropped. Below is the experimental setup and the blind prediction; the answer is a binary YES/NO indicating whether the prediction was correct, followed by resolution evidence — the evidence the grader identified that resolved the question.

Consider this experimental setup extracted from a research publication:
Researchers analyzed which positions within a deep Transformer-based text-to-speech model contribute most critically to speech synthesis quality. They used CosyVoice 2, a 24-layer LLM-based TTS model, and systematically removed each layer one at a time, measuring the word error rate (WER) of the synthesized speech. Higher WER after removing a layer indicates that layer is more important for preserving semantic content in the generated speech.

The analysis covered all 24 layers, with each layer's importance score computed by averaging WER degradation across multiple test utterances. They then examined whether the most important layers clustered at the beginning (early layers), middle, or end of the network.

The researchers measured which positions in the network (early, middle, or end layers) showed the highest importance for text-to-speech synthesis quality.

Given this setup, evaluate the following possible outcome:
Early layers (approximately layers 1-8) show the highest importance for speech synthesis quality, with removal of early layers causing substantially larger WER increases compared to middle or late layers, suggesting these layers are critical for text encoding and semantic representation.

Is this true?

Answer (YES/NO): NO